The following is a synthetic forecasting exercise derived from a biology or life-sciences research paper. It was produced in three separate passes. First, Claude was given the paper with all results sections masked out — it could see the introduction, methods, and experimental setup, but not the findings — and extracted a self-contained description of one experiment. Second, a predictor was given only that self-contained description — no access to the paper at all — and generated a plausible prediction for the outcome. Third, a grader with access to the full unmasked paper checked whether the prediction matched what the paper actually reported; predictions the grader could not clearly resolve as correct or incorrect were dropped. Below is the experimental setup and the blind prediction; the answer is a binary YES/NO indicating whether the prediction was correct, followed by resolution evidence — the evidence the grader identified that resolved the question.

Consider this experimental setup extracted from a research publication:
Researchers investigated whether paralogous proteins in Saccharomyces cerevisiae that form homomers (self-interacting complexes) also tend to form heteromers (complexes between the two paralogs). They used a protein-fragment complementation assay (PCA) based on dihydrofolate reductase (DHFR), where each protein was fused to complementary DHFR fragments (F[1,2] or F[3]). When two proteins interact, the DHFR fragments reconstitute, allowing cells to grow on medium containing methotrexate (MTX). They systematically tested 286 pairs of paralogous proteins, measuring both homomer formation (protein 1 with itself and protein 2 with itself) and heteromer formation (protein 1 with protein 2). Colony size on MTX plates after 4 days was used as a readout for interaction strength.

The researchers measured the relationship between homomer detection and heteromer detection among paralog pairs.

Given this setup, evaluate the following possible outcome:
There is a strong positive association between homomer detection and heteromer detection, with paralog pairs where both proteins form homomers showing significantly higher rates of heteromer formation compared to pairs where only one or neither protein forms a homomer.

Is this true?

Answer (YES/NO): YES